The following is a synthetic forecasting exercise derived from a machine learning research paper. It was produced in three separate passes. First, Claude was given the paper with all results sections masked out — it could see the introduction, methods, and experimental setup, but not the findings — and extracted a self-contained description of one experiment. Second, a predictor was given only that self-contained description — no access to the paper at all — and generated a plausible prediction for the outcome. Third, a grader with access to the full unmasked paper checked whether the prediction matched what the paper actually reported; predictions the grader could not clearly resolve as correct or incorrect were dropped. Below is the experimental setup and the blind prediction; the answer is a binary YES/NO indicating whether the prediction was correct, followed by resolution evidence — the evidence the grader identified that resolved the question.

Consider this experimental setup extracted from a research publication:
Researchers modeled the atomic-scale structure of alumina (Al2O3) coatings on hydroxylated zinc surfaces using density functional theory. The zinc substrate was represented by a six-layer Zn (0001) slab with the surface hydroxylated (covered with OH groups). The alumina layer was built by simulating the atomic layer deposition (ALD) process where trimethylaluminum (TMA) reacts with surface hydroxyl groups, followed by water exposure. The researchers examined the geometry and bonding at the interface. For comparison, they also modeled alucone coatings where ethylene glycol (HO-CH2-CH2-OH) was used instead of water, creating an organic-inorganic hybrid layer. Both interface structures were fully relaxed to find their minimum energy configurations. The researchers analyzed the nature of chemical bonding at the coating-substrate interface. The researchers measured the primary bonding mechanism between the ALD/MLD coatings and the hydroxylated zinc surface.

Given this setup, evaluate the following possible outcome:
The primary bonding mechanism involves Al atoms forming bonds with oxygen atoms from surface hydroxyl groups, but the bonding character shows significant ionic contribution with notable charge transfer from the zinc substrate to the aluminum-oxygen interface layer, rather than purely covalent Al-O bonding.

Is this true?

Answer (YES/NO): NO